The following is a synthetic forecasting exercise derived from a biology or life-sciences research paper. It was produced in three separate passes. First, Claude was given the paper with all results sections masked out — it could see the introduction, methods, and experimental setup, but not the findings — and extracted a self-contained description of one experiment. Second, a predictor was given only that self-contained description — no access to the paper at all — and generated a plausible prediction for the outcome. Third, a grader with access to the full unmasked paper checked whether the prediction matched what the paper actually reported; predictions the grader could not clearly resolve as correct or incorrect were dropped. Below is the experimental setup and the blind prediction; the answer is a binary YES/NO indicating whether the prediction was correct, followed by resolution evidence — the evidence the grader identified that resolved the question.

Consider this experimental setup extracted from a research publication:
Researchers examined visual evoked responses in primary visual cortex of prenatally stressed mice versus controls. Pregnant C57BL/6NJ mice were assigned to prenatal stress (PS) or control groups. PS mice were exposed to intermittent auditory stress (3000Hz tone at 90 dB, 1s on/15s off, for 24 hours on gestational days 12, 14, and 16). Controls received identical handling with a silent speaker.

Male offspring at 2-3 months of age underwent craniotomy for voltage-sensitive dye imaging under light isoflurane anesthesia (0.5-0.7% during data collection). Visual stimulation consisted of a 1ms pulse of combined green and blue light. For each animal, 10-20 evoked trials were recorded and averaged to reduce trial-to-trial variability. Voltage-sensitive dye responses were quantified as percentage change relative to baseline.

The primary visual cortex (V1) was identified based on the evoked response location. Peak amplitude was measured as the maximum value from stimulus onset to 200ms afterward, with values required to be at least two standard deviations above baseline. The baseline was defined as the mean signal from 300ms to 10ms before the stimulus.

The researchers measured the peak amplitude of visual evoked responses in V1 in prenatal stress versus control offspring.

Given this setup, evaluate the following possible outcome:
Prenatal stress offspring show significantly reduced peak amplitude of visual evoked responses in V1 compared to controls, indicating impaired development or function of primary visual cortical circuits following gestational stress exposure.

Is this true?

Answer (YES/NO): YES